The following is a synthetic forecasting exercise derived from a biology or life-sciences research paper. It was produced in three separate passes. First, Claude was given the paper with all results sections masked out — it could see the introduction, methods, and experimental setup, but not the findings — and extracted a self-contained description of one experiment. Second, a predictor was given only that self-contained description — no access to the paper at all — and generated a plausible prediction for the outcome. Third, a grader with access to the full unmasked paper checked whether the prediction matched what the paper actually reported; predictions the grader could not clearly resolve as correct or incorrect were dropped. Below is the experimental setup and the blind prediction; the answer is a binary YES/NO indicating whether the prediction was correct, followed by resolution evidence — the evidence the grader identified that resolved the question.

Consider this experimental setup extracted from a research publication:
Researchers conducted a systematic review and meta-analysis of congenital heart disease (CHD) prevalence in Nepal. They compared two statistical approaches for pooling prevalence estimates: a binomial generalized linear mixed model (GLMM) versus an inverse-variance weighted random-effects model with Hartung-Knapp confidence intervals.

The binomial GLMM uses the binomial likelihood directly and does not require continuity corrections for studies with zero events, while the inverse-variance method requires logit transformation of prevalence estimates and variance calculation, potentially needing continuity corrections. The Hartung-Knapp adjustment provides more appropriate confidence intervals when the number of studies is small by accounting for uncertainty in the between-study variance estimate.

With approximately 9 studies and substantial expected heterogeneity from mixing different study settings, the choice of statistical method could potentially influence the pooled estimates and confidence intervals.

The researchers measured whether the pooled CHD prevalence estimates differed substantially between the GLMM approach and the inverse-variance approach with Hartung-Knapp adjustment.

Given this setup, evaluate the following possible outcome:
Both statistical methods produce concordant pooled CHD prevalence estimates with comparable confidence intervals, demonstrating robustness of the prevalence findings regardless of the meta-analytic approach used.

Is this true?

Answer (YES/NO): YES